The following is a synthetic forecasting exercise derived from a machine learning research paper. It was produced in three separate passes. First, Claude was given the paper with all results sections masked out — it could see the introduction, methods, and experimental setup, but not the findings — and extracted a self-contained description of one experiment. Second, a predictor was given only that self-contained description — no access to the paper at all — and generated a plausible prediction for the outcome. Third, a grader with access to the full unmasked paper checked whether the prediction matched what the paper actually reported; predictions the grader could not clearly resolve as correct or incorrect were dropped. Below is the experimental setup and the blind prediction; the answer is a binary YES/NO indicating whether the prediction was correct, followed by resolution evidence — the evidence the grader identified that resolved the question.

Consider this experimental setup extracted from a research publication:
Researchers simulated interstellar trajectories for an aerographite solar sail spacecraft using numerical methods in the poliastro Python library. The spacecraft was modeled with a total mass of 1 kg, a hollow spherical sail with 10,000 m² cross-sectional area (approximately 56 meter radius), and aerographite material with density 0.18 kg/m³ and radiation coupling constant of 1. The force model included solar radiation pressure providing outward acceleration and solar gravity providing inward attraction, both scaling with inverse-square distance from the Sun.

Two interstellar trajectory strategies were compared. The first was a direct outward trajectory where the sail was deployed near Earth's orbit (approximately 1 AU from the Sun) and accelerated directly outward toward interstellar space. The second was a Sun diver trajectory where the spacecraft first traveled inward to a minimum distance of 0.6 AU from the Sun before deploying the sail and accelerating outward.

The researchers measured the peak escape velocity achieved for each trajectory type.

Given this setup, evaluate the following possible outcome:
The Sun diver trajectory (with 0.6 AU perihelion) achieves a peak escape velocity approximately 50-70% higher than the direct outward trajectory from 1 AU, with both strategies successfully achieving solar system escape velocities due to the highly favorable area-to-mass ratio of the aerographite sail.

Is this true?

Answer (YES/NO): NO